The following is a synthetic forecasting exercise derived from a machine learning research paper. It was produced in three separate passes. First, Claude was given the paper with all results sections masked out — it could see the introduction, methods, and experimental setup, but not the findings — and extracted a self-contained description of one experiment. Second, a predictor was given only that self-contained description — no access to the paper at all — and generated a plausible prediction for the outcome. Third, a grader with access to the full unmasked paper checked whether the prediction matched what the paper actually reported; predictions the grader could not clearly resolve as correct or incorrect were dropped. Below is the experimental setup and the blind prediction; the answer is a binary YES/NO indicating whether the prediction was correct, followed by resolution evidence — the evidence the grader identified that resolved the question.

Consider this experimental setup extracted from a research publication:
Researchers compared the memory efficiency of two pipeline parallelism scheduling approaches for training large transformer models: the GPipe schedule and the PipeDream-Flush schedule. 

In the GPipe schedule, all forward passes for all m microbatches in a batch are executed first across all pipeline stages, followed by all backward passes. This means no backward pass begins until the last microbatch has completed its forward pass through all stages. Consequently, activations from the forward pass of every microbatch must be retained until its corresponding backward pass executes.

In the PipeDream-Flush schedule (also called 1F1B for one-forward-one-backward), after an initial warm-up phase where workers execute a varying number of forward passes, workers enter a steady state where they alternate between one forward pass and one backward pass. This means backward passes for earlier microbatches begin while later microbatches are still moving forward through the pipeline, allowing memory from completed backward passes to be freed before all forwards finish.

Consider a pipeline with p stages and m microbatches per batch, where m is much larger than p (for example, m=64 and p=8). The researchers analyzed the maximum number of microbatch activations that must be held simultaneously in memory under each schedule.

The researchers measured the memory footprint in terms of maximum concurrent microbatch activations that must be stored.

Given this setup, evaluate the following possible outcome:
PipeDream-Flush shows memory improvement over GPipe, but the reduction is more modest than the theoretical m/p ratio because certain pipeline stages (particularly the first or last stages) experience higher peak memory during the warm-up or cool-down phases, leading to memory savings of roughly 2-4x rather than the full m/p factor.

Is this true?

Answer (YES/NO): NO